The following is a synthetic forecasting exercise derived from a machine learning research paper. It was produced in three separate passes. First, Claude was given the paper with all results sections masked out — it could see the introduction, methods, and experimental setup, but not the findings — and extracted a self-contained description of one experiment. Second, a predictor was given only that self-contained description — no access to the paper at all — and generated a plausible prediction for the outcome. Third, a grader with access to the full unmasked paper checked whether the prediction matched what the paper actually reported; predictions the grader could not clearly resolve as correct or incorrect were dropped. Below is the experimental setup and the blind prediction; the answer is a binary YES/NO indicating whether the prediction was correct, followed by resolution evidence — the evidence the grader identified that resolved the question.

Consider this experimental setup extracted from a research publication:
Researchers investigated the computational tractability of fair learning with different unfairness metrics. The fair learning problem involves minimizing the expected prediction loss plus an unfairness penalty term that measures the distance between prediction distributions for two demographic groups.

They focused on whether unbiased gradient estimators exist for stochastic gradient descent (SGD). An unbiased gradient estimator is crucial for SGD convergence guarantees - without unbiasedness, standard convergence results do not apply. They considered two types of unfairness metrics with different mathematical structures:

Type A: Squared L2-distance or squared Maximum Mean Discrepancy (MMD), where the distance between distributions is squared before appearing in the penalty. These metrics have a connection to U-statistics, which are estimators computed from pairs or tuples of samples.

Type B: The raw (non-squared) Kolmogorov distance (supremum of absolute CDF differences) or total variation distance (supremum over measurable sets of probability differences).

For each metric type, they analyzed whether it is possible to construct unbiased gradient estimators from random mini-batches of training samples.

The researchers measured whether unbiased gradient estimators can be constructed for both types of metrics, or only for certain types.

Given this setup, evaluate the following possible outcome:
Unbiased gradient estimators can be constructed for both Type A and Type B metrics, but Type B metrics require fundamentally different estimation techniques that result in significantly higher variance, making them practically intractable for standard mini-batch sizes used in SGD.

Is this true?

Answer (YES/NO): NO